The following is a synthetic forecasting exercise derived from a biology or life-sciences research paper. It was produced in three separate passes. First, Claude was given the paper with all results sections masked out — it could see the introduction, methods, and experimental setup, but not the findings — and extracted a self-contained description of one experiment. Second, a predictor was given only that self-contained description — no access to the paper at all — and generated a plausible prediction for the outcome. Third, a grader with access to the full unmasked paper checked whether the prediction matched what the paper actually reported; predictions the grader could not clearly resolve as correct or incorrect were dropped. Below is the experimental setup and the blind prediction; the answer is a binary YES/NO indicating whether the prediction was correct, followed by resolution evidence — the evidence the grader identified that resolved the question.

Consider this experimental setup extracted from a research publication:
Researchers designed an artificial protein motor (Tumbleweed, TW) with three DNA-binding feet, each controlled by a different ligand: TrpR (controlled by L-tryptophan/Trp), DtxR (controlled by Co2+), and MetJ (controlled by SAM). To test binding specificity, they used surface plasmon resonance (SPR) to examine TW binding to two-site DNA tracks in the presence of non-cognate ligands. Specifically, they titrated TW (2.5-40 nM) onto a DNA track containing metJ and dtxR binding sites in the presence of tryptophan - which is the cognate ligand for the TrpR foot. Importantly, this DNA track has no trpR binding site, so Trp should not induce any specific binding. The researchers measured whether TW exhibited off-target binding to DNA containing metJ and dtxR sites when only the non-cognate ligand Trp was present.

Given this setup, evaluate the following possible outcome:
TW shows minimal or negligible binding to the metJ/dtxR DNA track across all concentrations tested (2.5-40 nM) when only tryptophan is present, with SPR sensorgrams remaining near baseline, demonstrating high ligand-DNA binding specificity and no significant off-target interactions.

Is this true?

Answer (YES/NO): NO